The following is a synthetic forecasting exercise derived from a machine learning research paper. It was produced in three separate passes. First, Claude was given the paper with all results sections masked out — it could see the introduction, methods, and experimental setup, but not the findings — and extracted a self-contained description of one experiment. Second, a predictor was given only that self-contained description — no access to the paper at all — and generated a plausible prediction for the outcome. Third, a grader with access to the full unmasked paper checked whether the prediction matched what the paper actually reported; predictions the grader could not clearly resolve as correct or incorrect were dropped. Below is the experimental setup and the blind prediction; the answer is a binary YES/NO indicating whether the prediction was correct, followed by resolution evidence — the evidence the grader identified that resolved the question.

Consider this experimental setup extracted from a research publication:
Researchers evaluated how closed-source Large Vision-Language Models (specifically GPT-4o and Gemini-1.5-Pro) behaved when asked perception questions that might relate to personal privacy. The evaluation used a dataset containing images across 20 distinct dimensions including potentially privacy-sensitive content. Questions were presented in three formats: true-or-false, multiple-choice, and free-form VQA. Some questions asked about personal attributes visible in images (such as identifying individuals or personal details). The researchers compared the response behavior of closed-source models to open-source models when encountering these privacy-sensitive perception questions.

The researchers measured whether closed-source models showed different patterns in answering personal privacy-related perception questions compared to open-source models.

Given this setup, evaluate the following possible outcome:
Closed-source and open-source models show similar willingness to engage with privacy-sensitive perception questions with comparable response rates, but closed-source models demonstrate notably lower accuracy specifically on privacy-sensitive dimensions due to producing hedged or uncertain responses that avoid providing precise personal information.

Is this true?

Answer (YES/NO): NO